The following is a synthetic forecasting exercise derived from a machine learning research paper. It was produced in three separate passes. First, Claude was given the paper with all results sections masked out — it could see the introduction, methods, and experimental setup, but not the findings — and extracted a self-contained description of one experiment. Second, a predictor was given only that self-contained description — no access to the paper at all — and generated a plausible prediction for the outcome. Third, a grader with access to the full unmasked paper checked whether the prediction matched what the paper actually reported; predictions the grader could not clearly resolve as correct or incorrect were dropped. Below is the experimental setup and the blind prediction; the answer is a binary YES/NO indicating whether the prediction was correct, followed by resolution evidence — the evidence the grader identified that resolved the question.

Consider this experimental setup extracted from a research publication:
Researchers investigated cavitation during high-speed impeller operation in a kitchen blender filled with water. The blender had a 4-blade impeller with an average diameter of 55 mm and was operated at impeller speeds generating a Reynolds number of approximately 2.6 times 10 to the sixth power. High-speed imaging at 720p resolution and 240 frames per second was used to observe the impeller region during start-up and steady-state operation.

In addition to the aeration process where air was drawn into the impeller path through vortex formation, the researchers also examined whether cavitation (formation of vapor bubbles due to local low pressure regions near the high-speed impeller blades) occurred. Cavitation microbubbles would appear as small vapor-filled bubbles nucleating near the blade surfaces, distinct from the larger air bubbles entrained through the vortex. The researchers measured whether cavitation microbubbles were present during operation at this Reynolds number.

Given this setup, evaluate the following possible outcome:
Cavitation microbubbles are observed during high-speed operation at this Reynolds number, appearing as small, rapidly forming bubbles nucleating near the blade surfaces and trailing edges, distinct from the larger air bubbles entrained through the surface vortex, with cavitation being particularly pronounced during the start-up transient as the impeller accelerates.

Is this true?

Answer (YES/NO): NO